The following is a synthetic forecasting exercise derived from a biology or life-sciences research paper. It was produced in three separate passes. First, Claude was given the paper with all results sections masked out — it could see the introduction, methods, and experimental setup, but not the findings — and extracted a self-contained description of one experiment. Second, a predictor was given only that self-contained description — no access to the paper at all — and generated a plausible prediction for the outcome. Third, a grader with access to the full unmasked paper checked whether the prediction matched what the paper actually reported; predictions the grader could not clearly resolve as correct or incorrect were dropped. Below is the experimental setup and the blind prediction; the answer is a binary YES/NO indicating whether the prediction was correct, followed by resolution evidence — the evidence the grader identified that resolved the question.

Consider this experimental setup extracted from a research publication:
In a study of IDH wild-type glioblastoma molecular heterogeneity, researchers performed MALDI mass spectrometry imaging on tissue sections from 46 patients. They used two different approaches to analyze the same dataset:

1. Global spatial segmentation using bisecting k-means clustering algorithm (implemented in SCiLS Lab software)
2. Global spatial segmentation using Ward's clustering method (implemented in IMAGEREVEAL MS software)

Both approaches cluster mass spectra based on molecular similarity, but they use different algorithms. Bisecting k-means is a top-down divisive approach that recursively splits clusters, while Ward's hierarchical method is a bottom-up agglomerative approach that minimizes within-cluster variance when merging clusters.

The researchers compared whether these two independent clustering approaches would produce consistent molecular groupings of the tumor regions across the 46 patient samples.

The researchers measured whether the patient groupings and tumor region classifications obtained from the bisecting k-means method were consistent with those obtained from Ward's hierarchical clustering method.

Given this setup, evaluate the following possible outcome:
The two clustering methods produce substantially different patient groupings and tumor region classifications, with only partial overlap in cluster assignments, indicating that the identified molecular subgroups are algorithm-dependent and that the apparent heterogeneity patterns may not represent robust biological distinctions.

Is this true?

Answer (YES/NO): NO